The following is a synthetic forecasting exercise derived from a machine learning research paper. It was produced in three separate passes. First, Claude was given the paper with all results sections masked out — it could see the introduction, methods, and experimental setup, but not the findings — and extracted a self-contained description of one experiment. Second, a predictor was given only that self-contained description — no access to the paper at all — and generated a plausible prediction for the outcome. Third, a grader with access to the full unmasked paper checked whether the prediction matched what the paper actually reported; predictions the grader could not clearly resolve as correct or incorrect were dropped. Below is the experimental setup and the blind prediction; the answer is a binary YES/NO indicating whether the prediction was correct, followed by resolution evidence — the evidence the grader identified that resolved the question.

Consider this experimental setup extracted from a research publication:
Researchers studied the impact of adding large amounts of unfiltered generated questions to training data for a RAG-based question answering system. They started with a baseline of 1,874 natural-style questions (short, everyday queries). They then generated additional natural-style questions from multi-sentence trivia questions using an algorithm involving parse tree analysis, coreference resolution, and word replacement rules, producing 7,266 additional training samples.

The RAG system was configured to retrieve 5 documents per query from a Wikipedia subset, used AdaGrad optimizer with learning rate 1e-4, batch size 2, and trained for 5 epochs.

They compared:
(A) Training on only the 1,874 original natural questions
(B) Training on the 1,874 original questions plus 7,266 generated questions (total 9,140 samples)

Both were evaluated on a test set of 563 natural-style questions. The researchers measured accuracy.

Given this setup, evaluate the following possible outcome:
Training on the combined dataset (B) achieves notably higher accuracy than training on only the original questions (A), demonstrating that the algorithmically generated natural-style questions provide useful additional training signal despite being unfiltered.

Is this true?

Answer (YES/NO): NO